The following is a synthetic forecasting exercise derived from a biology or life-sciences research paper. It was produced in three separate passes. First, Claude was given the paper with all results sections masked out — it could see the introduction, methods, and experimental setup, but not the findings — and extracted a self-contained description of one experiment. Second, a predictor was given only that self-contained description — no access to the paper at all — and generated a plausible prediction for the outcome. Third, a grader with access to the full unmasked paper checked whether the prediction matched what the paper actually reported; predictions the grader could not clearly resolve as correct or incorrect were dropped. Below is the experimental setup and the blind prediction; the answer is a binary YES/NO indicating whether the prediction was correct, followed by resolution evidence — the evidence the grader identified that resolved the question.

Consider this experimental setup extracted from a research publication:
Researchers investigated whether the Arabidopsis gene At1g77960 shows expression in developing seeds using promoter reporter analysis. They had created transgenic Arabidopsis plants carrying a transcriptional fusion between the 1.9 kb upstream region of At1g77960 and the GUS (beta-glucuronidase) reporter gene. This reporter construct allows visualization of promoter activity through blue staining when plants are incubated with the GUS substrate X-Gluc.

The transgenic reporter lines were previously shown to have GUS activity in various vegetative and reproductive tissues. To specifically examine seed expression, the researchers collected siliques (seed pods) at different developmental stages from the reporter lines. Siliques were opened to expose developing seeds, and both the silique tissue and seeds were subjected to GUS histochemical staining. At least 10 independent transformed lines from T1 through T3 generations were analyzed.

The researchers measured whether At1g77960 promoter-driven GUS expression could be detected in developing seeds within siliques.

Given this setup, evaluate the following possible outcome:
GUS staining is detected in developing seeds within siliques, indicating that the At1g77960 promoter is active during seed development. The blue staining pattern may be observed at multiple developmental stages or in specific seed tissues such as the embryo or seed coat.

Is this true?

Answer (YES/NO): NO